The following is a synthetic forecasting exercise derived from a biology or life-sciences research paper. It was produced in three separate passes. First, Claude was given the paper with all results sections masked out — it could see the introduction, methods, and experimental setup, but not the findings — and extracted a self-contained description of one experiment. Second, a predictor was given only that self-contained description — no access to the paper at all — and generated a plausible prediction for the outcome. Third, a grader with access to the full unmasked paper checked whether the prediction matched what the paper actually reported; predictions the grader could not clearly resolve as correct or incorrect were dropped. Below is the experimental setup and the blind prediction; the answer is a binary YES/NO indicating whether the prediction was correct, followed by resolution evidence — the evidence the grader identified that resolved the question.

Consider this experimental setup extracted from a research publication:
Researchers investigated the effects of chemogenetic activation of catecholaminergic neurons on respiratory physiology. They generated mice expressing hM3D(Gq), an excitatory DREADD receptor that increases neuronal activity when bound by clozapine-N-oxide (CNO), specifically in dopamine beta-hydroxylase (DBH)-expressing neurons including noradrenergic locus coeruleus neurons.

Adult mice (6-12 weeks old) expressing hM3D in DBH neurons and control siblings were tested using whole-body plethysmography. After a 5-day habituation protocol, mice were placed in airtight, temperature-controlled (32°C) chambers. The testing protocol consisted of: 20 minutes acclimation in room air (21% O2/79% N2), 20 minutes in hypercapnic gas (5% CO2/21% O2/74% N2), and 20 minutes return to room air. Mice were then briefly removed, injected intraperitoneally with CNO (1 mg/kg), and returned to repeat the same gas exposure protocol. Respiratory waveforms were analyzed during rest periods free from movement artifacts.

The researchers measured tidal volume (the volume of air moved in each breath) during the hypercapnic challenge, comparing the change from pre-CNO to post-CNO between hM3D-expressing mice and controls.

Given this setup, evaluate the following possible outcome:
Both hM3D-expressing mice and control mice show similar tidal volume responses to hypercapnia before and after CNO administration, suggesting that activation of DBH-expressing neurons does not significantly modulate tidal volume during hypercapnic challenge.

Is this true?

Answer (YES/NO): YES